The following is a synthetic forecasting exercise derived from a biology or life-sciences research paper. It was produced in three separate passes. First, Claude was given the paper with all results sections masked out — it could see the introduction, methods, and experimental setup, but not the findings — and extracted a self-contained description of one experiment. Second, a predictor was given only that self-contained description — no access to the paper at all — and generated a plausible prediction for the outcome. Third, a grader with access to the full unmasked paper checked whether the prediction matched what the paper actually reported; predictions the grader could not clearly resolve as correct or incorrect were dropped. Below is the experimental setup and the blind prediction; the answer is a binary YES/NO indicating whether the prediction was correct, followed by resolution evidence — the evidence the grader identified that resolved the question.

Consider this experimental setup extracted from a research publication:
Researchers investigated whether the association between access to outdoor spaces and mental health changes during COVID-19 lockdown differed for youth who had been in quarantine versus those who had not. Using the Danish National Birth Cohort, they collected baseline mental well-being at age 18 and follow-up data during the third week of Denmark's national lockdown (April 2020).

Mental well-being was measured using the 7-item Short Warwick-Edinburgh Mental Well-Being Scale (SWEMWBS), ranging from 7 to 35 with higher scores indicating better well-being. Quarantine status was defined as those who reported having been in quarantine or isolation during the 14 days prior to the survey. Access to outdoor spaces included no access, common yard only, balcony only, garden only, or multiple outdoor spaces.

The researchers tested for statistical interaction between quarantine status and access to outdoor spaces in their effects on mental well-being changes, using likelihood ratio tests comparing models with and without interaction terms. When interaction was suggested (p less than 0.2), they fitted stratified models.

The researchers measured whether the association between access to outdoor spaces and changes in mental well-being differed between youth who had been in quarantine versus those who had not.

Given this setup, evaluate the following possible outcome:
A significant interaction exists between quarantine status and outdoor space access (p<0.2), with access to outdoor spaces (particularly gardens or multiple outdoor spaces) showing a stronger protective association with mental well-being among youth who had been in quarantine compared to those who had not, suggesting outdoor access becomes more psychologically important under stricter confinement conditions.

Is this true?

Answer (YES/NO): YES